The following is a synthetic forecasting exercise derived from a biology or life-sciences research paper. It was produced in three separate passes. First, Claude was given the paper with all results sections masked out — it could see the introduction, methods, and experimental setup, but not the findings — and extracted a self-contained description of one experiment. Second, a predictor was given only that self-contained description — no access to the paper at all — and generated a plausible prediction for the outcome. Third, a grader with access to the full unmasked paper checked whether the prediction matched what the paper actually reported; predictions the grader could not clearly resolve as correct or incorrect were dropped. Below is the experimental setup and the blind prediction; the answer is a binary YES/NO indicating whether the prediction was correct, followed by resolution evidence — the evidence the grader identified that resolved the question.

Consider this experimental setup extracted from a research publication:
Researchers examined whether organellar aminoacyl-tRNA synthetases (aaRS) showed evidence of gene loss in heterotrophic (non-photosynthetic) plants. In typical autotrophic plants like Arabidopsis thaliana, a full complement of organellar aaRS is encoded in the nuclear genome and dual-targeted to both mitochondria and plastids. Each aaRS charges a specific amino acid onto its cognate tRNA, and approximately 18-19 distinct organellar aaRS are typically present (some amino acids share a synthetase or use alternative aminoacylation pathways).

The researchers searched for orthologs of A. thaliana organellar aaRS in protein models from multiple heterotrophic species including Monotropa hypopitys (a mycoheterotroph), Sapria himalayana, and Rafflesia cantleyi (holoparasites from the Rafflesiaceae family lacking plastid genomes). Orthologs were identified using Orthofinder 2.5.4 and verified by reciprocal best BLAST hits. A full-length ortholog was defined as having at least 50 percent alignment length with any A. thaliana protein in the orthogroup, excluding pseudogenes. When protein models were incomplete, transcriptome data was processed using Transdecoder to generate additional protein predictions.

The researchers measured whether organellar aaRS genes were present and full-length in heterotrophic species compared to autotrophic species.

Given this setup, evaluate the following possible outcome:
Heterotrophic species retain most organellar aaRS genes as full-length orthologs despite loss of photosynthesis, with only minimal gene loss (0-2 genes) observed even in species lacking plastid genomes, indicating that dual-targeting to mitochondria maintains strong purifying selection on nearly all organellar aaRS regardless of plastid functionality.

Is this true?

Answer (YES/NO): NO